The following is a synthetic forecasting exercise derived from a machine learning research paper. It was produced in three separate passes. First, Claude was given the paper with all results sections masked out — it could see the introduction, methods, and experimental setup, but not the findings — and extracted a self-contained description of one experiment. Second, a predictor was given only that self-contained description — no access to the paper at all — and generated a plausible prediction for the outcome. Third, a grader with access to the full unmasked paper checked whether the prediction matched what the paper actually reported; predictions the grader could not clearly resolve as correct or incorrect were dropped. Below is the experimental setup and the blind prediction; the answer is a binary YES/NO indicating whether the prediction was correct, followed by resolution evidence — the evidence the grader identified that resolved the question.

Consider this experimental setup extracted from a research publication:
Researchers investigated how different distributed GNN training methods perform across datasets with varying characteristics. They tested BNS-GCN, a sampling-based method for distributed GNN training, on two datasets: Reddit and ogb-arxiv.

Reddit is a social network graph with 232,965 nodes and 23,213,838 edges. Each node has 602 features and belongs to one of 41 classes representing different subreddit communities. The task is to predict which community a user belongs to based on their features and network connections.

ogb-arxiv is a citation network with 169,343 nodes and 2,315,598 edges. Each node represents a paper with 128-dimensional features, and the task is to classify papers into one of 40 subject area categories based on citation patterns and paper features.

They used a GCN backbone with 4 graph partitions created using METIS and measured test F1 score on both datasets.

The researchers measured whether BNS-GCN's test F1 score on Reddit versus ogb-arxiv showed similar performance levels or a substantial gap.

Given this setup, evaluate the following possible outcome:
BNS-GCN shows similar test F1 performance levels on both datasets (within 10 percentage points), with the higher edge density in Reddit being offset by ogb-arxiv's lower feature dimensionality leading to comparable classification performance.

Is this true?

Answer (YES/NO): NO